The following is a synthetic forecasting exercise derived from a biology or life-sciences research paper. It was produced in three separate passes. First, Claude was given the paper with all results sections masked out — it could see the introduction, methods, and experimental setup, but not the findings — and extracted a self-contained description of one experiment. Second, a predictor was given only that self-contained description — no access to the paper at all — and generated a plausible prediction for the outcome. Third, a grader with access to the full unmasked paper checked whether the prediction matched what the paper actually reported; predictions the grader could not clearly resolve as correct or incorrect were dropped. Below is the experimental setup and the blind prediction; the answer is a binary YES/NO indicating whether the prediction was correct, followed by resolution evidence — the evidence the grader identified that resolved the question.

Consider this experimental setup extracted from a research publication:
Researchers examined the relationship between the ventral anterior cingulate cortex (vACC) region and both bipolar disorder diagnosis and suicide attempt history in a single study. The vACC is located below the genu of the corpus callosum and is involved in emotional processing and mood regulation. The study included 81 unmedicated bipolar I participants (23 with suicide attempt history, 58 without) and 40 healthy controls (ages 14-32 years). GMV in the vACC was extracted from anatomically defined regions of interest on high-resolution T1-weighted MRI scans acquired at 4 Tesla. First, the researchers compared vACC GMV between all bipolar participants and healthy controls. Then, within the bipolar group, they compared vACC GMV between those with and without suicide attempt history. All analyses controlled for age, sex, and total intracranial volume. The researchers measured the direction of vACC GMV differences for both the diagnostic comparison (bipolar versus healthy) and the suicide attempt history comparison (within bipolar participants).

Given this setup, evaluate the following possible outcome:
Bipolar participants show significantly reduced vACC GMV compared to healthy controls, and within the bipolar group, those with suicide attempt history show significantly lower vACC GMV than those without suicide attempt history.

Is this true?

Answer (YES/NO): NO